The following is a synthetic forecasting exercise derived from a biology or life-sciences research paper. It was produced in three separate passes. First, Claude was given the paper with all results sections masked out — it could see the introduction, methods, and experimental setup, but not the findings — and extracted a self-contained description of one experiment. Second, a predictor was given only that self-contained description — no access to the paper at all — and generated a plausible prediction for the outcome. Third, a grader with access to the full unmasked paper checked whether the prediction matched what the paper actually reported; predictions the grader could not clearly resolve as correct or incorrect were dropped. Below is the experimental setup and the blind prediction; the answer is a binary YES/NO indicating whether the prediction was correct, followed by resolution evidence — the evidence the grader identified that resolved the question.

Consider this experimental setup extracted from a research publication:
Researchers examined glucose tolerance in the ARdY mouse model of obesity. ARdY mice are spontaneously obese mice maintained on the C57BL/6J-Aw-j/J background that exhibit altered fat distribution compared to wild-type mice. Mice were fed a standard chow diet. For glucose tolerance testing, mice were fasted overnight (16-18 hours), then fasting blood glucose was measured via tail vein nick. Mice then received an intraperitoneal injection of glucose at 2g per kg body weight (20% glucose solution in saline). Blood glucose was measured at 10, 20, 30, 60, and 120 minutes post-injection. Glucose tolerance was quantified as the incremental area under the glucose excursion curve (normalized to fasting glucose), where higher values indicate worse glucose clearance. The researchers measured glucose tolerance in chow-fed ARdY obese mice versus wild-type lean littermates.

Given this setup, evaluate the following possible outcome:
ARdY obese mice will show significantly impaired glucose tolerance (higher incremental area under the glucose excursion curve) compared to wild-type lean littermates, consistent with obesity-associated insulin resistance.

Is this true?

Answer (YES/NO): YES